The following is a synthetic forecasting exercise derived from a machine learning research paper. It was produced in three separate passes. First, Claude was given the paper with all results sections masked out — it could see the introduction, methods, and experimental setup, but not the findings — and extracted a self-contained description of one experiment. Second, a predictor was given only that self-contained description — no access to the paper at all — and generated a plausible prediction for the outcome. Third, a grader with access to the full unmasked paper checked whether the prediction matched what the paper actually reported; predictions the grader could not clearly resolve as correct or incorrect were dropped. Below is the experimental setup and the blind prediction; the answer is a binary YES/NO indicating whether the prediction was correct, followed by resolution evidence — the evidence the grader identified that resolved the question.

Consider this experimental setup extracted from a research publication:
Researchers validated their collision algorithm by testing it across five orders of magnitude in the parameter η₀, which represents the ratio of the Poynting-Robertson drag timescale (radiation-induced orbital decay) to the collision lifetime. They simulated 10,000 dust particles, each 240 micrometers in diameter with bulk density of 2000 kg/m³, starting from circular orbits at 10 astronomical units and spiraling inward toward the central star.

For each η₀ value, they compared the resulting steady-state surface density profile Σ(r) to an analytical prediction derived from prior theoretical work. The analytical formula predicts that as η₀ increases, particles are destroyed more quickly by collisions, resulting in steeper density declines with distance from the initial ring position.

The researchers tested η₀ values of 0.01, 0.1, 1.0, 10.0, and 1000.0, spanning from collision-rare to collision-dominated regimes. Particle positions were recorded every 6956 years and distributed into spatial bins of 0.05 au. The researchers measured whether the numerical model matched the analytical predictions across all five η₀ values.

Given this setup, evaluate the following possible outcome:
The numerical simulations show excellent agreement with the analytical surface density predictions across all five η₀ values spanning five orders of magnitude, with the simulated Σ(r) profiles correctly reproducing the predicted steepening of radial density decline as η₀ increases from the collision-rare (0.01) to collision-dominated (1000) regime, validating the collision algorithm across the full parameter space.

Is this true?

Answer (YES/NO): YES